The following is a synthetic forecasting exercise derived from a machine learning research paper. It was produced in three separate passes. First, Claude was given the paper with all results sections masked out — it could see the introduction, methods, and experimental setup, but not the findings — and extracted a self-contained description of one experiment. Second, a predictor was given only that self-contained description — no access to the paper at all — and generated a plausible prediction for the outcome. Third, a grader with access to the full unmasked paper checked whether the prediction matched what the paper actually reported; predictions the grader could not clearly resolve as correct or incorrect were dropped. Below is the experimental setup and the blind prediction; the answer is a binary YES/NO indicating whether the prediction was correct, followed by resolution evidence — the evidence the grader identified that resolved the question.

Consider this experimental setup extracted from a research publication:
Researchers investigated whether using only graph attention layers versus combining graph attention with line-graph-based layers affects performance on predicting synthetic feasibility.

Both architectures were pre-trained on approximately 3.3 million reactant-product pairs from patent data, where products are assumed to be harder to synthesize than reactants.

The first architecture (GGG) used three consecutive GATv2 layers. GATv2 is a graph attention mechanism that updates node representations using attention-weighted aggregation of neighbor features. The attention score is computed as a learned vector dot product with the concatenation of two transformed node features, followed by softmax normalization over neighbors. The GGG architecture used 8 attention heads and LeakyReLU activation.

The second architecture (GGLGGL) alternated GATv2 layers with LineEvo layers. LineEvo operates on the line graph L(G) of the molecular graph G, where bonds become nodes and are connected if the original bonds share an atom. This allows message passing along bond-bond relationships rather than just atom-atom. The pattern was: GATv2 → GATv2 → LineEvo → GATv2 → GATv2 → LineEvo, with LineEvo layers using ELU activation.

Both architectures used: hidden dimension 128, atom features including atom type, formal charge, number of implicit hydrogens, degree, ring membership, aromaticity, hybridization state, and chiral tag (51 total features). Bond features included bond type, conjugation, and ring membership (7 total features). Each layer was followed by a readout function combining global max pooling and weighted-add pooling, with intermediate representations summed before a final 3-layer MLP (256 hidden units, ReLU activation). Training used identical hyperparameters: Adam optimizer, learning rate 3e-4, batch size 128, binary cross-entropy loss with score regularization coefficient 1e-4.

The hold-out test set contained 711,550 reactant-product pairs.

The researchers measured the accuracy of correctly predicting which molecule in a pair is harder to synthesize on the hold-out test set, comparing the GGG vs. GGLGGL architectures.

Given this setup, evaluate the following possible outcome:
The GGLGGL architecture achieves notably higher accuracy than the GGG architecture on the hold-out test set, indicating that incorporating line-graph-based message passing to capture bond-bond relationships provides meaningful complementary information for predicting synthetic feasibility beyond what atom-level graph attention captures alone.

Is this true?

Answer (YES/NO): NO